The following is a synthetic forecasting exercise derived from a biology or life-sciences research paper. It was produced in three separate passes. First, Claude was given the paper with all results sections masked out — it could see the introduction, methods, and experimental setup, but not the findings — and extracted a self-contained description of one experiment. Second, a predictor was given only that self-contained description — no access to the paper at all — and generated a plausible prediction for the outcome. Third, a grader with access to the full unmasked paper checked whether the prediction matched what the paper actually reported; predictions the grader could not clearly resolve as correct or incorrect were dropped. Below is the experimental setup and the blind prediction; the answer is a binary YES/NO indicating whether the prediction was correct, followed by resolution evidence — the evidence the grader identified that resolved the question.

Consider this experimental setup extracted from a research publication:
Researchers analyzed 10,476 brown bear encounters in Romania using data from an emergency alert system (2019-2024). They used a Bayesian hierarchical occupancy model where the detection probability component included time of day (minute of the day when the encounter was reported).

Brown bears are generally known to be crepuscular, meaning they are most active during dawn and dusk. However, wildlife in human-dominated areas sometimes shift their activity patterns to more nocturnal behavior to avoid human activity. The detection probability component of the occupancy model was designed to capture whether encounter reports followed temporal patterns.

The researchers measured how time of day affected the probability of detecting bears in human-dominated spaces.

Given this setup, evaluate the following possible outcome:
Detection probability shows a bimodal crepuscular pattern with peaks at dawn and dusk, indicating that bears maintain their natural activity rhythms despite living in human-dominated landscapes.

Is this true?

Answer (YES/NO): NO